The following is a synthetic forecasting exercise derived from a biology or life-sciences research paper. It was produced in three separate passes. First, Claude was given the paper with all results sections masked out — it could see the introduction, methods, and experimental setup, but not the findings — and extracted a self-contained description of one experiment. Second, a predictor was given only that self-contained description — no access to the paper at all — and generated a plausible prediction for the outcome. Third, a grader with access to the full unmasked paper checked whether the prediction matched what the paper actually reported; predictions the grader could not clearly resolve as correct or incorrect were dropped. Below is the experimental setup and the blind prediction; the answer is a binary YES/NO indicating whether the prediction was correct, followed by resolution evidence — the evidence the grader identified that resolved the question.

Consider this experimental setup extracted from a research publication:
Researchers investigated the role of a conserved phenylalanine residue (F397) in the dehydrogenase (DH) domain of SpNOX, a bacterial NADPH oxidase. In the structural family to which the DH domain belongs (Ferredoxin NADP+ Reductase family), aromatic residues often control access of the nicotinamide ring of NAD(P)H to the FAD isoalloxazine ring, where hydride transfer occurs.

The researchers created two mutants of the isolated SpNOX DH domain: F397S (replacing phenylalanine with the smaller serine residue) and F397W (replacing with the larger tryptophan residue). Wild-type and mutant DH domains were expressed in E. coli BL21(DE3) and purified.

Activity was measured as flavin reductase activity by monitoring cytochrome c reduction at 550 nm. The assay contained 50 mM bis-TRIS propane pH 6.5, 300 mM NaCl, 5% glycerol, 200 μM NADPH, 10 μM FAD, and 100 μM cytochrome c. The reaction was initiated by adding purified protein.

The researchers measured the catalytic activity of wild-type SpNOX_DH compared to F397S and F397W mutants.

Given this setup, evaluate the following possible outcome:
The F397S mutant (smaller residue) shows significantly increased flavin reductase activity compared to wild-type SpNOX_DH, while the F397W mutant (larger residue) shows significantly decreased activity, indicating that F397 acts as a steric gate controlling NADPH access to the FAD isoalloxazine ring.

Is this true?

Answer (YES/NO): YES